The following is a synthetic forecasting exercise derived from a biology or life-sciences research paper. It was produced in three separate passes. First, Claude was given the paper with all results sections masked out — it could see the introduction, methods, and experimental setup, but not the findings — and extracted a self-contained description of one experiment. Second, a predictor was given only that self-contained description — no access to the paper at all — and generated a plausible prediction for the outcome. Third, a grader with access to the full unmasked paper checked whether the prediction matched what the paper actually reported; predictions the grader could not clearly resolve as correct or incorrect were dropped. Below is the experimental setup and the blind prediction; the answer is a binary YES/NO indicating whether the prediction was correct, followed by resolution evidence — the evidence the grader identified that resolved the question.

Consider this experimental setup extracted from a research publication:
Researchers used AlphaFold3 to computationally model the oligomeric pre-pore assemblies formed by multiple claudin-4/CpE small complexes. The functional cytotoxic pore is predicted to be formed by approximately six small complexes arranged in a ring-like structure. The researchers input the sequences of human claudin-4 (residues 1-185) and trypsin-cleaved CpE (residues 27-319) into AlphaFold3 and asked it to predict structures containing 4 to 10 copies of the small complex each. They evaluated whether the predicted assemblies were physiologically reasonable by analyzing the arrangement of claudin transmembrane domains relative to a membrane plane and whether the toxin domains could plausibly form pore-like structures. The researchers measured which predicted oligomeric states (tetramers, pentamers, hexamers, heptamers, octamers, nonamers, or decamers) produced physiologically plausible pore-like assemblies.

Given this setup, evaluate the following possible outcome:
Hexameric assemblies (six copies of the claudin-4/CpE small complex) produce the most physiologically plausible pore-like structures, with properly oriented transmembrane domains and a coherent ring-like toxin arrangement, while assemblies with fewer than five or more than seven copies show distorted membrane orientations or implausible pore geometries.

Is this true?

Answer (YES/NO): NO